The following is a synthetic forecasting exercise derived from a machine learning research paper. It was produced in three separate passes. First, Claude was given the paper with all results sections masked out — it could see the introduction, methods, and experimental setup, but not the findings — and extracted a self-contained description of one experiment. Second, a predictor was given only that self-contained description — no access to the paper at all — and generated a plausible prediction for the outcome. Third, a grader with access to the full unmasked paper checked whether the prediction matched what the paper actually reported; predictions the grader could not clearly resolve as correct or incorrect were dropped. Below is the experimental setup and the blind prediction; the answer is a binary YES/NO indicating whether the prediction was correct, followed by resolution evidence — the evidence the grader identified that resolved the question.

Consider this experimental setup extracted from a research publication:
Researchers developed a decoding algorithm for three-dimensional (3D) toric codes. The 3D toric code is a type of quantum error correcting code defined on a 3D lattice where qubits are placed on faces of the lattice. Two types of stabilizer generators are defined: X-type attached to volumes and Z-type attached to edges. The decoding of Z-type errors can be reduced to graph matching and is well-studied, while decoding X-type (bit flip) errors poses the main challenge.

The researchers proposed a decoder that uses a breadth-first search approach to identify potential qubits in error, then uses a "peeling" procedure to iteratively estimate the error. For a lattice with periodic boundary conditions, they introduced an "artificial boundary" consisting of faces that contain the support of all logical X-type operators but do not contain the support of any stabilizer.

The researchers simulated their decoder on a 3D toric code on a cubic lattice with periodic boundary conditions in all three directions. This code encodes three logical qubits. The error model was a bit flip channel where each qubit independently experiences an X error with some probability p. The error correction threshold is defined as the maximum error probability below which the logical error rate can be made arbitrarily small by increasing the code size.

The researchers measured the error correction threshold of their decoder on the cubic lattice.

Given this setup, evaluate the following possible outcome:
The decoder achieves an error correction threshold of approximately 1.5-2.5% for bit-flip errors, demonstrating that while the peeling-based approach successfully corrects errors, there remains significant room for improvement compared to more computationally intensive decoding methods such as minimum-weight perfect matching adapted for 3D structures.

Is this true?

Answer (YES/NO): NO